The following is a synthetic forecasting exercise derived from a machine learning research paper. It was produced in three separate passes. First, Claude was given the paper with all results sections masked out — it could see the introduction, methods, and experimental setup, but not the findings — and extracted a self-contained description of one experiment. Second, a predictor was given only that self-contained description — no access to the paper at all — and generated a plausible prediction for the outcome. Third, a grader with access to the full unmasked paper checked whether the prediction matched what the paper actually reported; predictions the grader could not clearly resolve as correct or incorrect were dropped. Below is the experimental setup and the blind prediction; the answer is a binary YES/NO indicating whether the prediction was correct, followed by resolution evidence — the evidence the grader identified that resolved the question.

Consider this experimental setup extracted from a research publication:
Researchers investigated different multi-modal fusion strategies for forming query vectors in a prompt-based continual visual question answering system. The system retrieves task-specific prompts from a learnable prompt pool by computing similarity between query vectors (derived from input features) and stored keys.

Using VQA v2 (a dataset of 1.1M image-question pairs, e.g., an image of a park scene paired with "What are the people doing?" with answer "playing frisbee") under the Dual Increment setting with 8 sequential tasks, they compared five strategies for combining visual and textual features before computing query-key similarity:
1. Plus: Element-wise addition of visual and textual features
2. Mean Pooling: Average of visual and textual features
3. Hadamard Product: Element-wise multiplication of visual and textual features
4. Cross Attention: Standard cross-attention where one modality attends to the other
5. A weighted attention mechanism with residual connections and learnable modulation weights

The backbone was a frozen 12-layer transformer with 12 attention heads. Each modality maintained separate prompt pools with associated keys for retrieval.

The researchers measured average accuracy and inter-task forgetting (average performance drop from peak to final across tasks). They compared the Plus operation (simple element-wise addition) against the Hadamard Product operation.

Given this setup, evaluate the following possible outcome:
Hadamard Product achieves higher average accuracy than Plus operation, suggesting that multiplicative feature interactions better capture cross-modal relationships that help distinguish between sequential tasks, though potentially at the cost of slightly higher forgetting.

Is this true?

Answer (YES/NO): NO